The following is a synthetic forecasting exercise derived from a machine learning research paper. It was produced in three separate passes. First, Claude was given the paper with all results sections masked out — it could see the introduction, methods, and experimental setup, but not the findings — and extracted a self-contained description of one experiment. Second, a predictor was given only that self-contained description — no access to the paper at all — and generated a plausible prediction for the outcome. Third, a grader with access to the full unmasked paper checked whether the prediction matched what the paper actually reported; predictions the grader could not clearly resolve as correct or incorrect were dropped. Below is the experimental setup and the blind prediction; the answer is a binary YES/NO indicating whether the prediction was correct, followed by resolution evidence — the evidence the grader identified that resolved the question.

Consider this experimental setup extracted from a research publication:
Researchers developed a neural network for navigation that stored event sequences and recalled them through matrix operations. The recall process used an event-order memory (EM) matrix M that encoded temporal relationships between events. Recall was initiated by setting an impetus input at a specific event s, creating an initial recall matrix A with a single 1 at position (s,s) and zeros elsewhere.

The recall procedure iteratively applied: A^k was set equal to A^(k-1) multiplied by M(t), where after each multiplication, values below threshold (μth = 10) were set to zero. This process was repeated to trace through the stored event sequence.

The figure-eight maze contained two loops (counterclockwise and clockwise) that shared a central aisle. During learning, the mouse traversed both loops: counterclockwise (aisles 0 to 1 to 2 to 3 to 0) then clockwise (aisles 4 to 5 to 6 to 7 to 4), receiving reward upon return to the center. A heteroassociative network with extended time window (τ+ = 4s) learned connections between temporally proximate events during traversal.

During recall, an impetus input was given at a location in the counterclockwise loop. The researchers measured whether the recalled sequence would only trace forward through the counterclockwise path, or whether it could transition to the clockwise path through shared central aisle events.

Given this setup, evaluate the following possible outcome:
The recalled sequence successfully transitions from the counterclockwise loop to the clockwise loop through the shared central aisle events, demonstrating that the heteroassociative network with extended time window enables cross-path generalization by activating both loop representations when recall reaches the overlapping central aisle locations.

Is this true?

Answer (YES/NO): YES